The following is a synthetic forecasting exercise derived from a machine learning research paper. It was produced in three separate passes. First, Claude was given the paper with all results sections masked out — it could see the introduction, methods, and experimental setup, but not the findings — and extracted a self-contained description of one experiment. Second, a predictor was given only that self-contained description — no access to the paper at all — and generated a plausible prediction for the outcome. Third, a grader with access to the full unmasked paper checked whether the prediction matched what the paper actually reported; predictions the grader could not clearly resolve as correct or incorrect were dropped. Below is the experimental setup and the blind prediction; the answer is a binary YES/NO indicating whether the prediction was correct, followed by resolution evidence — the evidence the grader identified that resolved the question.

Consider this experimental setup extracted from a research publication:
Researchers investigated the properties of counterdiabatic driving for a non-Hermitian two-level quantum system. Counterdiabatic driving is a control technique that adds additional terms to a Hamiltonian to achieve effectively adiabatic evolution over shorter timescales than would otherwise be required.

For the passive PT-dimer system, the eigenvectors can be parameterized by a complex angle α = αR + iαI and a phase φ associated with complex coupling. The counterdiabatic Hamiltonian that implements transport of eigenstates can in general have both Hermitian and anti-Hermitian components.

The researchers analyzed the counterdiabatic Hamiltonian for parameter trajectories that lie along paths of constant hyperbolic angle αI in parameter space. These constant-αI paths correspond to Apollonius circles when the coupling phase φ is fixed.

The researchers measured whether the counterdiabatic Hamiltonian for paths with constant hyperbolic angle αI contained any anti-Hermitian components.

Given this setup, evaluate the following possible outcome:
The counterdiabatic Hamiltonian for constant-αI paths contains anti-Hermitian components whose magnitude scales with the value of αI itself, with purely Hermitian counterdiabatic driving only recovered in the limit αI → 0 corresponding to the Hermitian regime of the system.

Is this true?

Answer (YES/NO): NO